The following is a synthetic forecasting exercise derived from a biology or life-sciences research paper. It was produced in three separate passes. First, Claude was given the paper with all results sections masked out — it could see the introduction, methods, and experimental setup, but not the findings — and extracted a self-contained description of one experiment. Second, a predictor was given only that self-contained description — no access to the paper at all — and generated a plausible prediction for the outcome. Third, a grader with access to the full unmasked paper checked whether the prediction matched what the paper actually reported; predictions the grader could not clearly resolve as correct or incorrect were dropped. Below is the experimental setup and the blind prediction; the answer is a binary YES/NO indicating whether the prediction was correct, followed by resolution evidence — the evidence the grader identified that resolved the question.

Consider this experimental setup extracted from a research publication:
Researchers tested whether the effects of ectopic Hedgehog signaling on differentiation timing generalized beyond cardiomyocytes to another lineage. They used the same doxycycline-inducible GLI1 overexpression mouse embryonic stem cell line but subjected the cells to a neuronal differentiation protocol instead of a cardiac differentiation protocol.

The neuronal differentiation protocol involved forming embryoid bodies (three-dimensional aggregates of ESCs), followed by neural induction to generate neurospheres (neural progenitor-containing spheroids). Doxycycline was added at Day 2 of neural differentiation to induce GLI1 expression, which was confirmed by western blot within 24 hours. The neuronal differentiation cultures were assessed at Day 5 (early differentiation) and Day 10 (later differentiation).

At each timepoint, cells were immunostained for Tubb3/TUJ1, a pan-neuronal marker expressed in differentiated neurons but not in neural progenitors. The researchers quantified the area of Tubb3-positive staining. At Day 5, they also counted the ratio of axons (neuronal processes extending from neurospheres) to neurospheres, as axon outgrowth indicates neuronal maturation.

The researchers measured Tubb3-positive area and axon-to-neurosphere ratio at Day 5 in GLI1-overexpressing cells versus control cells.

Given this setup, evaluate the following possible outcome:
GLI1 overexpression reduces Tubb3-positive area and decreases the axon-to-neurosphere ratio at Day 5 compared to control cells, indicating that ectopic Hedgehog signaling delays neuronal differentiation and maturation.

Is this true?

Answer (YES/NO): YES